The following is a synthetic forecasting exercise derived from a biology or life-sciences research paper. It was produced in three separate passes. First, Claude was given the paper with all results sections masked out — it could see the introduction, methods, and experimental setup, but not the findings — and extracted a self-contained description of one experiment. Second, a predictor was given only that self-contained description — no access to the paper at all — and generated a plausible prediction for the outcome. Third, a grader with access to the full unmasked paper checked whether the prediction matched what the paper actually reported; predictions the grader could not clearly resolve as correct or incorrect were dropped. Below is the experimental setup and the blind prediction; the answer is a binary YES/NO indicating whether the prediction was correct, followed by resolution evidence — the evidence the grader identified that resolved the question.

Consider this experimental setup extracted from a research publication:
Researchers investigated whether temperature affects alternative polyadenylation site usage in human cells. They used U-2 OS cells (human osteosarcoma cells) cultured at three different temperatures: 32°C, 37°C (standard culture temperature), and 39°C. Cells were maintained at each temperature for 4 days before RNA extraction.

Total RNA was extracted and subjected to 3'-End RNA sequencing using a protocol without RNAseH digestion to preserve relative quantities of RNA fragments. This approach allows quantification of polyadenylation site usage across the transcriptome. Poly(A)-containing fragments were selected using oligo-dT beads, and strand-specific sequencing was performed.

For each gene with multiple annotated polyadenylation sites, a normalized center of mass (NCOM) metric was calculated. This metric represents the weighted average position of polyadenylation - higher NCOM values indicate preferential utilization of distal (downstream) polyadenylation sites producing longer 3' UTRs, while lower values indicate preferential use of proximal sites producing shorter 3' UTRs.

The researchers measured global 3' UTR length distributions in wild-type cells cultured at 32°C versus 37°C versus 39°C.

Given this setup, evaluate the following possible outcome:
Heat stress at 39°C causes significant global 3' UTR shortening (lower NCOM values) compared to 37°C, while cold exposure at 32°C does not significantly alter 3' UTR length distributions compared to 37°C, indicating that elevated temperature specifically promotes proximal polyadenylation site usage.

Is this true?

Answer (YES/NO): NO